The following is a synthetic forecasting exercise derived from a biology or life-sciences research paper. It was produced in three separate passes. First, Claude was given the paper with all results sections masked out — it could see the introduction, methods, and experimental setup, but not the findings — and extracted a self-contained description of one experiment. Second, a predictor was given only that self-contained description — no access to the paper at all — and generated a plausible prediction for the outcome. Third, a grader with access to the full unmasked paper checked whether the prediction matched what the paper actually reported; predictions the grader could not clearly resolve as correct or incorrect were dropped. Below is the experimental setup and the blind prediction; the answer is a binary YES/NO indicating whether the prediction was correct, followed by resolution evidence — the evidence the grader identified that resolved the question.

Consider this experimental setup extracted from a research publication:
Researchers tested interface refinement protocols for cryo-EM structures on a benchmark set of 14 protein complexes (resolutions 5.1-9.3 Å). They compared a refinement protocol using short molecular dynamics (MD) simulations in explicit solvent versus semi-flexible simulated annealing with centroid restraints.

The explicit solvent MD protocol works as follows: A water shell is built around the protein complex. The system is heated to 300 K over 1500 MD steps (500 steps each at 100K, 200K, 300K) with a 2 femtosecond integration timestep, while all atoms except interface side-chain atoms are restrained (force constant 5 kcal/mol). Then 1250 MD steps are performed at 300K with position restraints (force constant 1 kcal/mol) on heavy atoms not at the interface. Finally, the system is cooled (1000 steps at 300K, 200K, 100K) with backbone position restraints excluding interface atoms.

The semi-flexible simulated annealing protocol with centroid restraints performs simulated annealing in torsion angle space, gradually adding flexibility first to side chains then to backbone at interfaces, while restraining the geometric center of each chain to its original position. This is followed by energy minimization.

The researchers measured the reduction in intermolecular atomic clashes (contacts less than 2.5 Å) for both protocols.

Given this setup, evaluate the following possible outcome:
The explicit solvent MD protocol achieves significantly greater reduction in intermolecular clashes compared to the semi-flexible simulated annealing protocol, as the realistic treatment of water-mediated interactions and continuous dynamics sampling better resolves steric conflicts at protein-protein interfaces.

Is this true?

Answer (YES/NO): NO